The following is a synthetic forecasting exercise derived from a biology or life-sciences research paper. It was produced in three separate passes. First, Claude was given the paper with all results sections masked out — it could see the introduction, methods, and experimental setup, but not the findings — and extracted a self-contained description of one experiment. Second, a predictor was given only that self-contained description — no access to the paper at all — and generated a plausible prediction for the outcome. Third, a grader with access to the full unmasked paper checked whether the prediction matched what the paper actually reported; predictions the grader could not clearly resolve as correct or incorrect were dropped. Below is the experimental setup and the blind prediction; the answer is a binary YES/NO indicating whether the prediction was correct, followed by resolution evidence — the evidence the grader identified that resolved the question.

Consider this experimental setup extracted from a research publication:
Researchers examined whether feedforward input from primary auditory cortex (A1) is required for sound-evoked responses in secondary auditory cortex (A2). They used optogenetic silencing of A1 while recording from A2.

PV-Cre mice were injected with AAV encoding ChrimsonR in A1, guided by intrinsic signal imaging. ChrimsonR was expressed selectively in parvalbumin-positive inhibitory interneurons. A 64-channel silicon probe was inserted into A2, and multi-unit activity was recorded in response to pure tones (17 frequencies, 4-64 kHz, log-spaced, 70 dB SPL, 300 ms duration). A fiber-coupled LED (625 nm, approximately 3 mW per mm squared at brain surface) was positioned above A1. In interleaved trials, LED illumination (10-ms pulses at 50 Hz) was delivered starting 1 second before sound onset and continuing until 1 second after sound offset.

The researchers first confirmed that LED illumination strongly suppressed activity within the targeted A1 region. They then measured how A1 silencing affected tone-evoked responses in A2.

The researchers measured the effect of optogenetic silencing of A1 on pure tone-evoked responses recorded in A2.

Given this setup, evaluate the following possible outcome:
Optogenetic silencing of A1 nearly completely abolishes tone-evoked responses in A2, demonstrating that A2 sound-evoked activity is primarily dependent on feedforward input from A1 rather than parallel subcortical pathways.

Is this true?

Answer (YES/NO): NO